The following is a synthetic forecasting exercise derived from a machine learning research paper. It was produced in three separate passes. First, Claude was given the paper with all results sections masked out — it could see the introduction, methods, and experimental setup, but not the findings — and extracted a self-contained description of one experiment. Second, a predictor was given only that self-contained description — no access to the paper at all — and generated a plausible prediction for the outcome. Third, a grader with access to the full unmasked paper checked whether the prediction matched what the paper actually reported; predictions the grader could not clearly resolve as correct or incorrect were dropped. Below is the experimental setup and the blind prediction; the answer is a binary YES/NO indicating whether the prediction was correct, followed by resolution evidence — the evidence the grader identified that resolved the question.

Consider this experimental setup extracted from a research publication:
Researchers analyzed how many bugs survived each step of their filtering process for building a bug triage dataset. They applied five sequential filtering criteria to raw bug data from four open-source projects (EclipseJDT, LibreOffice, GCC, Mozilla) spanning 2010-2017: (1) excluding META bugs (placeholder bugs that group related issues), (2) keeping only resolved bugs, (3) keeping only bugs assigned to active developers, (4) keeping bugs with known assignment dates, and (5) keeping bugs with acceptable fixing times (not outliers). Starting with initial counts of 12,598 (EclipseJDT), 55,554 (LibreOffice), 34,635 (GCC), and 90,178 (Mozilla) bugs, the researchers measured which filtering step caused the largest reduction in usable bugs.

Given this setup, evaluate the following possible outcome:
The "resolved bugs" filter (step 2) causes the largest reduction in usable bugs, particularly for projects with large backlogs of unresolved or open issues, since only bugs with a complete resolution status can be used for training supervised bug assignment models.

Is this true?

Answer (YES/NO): NO